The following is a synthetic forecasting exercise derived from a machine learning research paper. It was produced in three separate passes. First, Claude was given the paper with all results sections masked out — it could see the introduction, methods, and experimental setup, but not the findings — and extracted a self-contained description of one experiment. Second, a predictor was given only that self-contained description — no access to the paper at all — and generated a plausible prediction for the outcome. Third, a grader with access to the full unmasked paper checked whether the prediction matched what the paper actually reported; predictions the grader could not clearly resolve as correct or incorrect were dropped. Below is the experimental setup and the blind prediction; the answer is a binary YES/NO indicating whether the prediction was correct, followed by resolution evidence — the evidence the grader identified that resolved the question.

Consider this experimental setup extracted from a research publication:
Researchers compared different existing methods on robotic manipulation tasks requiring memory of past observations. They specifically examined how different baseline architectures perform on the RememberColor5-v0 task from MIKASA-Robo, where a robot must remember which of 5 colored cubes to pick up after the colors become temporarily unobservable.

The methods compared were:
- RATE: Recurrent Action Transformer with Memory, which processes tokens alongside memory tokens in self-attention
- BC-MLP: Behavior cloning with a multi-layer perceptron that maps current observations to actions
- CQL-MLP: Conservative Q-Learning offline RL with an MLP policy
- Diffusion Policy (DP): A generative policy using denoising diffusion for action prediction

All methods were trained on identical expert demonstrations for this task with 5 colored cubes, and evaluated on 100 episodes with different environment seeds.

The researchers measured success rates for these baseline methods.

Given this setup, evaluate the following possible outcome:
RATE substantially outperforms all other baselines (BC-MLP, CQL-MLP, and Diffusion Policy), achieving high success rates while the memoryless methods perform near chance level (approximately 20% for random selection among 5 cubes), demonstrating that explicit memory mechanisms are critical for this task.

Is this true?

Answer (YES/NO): NO